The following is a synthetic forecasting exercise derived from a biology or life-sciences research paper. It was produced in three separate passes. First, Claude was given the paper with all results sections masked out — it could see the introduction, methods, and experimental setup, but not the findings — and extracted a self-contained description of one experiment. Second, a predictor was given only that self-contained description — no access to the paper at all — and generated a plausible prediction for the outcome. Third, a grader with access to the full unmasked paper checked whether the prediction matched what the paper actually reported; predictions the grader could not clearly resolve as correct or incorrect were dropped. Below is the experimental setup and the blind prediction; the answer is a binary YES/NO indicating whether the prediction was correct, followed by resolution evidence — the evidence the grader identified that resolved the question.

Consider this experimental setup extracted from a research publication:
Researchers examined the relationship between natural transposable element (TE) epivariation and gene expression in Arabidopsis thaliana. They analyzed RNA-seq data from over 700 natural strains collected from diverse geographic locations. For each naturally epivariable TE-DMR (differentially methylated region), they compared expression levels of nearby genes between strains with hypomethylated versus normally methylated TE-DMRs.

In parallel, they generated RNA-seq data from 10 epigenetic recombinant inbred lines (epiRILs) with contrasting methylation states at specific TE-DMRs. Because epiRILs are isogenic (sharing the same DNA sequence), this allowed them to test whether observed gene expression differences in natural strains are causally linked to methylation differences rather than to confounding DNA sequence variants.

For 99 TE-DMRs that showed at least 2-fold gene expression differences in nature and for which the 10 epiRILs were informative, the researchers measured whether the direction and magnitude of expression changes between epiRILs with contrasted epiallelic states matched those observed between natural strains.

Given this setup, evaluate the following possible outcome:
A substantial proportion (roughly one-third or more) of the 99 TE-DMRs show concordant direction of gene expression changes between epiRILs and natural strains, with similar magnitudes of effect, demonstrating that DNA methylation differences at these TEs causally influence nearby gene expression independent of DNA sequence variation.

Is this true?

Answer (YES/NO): YES